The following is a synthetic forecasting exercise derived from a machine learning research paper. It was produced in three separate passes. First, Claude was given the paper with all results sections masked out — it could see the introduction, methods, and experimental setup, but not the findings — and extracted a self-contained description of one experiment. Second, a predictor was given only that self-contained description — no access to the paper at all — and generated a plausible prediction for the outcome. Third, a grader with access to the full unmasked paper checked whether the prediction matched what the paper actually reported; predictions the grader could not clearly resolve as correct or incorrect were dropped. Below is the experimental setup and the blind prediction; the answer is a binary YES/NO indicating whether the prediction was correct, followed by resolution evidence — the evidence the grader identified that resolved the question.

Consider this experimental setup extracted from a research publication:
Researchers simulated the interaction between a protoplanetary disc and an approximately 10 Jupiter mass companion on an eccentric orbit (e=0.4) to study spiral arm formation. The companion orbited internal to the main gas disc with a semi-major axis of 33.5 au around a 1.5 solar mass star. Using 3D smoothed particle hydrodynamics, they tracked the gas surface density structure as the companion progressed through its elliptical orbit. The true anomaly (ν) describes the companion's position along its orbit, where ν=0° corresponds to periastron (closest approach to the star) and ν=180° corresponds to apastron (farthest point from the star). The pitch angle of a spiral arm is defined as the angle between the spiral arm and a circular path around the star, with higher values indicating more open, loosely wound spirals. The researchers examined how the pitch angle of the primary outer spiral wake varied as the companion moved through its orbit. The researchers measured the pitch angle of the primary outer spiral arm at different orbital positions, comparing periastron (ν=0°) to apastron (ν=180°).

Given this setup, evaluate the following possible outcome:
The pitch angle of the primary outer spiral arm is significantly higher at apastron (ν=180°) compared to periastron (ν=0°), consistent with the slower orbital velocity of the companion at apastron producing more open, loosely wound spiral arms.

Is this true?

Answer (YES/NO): NO